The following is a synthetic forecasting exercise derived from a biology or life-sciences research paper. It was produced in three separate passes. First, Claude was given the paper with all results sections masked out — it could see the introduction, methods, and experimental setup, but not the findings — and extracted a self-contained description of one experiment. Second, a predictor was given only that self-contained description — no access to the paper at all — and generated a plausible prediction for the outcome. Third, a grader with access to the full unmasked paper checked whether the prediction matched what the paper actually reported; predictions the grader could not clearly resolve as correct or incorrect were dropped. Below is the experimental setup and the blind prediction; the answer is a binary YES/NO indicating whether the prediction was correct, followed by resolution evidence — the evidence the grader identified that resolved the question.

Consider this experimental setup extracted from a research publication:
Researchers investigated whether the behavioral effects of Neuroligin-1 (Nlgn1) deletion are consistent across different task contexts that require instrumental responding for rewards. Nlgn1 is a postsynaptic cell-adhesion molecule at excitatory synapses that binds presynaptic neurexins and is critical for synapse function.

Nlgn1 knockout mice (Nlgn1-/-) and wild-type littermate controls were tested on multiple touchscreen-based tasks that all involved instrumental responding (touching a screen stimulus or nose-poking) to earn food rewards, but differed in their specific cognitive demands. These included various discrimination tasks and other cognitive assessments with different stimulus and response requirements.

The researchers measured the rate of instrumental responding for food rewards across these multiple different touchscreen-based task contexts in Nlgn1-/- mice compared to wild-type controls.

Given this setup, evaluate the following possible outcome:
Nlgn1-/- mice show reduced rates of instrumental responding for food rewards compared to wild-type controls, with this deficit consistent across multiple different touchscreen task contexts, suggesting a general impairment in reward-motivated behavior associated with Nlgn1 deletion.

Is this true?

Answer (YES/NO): NO